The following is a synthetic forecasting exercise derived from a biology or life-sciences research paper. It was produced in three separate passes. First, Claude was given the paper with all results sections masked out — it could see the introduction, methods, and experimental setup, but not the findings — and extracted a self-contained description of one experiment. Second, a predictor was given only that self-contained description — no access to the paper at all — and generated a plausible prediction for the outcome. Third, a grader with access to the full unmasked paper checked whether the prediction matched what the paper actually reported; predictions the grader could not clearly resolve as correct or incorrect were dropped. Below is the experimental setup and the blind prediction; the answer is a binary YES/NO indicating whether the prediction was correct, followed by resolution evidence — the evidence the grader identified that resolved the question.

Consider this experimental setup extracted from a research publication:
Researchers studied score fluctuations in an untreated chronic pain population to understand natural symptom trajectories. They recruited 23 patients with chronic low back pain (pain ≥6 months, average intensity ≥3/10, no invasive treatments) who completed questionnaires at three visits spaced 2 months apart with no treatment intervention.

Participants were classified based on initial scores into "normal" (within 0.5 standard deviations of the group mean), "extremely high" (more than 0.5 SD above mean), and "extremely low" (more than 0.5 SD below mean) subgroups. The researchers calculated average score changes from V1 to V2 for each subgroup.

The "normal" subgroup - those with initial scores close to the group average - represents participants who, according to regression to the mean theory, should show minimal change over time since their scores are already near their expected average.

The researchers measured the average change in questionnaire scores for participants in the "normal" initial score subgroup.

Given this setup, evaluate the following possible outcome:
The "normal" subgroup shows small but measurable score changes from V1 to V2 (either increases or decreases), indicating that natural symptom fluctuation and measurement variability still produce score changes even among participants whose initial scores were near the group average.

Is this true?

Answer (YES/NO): YES